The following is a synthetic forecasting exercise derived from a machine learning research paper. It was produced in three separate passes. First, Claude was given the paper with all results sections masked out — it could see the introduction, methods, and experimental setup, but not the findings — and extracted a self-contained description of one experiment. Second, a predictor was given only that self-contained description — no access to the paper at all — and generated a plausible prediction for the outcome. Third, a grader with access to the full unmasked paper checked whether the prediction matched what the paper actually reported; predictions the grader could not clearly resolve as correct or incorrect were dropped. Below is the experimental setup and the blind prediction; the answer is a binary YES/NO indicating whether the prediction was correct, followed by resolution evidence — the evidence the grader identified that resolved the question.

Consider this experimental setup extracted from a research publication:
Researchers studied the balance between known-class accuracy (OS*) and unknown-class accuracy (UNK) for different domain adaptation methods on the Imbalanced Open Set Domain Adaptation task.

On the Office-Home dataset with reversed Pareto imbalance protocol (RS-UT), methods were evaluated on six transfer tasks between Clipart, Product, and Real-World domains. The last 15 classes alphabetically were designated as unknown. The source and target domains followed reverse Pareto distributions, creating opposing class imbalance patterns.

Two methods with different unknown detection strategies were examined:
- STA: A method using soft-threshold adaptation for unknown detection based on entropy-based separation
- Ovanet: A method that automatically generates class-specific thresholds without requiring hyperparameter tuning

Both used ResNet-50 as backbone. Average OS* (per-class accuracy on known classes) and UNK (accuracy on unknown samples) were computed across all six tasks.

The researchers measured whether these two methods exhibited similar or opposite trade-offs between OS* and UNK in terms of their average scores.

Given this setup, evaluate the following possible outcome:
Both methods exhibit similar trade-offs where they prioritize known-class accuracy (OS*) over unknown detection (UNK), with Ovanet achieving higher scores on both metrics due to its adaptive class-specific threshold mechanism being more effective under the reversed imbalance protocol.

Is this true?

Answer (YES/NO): NO